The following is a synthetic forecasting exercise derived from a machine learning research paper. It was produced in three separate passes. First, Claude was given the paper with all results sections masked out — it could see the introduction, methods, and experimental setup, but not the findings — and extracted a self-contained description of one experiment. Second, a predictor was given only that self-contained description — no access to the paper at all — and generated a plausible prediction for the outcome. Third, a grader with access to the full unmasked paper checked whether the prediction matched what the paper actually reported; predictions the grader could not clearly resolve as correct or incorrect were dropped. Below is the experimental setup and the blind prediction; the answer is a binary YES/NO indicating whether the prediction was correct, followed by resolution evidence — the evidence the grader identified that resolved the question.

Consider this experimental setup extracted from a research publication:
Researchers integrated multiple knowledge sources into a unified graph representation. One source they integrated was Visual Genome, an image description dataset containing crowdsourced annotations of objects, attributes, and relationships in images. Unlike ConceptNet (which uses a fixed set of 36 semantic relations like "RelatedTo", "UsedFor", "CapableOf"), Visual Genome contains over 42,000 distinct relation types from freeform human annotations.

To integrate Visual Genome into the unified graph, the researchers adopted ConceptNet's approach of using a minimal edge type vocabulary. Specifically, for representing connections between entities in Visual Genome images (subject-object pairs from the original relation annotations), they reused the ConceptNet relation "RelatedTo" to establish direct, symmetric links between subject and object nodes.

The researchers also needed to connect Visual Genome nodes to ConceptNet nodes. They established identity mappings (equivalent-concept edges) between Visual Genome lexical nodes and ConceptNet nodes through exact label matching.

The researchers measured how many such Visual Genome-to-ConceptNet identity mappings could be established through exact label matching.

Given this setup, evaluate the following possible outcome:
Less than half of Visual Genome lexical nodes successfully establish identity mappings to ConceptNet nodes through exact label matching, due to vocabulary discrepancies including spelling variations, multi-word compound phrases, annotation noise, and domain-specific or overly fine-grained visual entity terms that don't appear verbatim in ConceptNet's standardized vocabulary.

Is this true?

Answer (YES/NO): YES